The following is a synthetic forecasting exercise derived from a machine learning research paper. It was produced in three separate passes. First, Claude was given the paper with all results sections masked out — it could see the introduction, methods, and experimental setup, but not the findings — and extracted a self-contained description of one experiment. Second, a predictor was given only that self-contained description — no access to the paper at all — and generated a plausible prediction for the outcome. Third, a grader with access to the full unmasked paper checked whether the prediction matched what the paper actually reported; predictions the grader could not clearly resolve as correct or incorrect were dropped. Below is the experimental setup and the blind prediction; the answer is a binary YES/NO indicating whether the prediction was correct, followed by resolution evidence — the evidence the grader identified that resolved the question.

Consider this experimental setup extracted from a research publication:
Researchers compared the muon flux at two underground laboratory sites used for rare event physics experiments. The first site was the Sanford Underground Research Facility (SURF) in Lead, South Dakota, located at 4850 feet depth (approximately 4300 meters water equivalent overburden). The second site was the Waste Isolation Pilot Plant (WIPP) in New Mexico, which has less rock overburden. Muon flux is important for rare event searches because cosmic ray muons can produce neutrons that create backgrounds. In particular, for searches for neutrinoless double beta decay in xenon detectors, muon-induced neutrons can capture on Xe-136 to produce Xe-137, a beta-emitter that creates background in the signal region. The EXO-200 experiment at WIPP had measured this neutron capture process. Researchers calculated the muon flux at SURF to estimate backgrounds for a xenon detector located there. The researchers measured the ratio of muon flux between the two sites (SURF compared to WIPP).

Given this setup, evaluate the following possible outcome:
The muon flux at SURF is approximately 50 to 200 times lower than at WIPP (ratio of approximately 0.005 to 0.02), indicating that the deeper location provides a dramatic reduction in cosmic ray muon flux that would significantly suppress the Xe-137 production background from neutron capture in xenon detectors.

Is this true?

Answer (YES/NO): YES